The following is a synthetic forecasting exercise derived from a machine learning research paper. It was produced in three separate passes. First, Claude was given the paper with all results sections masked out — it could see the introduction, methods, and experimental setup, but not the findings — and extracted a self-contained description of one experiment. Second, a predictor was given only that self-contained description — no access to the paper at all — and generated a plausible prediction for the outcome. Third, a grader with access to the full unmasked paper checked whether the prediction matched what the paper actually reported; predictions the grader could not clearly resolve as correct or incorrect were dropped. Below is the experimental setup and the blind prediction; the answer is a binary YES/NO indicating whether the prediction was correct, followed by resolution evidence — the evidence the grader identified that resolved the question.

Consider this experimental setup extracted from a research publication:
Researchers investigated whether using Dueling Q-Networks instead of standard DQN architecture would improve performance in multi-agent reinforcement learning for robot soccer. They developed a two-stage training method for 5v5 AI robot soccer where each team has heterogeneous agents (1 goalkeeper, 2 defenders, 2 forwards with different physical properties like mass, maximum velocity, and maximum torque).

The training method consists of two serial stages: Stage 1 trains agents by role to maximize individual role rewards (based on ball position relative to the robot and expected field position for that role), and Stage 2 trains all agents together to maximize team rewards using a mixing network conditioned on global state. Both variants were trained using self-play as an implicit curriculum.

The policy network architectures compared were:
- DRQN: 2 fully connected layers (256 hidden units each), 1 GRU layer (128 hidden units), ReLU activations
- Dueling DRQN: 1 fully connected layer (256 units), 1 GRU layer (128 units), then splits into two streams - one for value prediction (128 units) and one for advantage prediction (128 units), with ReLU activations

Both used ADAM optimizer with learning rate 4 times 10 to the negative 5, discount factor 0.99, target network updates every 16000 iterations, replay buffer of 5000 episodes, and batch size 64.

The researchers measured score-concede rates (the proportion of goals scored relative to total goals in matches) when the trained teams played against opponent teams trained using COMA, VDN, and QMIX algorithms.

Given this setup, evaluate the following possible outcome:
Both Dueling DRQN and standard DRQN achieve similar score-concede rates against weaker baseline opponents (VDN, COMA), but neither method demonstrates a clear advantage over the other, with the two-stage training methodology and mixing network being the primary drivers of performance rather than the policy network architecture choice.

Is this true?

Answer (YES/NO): NO